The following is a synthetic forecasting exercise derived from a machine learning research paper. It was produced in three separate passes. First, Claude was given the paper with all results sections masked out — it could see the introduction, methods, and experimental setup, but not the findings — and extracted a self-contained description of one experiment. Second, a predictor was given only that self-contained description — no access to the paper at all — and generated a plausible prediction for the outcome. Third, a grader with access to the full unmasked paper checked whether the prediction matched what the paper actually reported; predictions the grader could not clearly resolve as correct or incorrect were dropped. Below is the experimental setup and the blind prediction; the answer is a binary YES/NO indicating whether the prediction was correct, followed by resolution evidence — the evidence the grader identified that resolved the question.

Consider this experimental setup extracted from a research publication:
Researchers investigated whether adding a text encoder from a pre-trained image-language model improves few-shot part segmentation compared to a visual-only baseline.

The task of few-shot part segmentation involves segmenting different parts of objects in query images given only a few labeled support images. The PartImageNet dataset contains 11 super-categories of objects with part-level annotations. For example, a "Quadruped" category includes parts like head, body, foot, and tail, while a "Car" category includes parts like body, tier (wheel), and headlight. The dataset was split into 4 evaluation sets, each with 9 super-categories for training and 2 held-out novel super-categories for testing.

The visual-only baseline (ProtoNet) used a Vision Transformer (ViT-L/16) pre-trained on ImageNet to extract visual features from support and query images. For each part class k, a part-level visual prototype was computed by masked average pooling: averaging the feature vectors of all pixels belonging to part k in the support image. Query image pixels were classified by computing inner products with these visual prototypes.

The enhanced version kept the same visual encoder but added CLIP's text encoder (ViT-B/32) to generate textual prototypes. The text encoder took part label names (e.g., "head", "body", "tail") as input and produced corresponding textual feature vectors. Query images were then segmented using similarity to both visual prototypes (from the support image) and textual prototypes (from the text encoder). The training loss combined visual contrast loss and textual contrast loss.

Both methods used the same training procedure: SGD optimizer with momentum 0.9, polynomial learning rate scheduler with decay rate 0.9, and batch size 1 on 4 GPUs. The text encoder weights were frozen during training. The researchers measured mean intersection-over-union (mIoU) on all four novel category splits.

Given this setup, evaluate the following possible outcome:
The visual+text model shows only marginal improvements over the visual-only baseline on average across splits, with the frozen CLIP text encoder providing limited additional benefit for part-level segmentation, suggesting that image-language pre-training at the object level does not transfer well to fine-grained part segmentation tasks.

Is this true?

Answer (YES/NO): NO